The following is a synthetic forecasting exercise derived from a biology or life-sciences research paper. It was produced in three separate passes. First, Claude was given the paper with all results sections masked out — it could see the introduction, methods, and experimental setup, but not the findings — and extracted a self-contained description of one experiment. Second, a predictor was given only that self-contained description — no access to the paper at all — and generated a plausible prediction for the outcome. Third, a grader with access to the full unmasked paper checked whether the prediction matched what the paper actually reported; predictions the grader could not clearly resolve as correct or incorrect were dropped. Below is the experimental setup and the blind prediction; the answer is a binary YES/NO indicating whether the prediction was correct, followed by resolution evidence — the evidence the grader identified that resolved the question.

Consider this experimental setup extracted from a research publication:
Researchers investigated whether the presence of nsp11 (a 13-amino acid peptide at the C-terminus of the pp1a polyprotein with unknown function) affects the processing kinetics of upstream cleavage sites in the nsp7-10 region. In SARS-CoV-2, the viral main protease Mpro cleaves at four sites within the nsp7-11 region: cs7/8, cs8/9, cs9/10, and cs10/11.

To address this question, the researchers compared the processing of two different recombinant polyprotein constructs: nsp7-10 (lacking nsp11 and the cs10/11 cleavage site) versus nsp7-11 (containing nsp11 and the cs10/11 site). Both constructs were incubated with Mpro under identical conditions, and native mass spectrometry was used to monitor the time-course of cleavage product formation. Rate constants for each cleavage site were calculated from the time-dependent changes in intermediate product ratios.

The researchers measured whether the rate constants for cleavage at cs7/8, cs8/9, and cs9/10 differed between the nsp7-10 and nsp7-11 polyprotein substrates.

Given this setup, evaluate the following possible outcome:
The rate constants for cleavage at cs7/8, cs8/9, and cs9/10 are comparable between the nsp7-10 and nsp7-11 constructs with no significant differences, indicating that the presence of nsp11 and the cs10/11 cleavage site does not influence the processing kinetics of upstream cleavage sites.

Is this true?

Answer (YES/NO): YES